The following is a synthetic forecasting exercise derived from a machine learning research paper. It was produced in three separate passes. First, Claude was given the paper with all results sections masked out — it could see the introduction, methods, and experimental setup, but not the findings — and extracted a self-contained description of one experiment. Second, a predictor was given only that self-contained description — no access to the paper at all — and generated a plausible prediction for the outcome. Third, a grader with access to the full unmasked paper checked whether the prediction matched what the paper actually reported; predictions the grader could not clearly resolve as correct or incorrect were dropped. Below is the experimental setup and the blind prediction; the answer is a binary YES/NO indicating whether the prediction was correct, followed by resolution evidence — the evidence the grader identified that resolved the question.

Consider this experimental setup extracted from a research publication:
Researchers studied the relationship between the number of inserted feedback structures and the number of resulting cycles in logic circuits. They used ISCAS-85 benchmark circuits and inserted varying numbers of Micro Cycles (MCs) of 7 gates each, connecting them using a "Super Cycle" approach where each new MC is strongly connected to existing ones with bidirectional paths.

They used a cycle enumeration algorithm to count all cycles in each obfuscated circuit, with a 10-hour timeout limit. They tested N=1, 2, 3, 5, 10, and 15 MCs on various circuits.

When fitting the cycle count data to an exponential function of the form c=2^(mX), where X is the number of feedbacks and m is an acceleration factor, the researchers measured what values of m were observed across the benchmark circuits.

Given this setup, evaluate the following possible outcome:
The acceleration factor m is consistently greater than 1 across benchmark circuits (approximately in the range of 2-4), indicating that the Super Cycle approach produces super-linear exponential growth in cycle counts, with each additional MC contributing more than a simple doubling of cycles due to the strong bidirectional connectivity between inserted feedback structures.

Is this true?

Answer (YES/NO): NO